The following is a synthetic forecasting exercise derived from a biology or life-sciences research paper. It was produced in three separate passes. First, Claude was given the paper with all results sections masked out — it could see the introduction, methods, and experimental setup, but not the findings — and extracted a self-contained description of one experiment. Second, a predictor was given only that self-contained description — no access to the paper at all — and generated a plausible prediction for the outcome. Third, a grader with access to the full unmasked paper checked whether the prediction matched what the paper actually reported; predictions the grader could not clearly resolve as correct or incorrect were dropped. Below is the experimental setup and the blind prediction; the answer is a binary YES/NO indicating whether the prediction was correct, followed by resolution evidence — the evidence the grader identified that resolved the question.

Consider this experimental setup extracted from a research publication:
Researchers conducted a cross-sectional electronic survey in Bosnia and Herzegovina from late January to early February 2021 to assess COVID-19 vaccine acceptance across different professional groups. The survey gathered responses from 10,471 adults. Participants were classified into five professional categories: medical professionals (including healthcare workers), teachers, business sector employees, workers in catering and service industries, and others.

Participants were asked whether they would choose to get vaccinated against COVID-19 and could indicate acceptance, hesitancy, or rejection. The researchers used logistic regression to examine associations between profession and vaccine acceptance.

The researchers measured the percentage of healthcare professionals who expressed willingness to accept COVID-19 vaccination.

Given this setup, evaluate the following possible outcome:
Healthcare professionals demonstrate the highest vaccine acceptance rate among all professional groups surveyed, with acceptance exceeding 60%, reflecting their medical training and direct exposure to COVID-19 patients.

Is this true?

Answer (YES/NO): NO